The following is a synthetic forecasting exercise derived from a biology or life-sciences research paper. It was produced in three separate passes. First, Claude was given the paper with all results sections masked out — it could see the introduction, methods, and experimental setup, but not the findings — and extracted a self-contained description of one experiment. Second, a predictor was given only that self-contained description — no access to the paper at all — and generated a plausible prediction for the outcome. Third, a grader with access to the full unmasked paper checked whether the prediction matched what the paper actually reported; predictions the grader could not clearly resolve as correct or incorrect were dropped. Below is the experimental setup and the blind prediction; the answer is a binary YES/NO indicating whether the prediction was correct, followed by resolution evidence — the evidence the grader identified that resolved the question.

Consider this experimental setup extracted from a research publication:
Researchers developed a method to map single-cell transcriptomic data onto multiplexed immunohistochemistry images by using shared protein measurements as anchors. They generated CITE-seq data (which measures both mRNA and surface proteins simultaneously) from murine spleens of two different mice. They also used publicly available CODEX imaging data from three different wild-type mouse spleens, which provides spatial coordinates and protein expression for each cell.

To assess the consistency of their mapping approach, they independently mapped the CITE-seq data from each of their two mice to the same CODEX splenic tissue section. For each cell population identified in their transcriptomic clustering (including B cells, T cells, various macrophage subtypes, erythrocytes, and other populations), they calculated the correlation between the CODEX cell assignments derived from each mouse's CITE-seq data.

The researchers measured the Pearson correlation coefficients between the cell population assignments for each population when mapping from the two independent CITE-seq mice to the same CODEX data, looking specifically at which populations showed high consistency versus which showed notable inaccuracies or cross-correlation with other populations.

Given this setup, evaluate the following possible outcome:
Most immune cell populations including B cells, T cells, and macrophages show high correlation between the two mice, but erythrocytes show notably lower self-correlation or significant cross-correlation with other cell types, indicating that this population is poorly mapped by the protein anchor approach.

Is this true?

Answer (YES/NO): NO